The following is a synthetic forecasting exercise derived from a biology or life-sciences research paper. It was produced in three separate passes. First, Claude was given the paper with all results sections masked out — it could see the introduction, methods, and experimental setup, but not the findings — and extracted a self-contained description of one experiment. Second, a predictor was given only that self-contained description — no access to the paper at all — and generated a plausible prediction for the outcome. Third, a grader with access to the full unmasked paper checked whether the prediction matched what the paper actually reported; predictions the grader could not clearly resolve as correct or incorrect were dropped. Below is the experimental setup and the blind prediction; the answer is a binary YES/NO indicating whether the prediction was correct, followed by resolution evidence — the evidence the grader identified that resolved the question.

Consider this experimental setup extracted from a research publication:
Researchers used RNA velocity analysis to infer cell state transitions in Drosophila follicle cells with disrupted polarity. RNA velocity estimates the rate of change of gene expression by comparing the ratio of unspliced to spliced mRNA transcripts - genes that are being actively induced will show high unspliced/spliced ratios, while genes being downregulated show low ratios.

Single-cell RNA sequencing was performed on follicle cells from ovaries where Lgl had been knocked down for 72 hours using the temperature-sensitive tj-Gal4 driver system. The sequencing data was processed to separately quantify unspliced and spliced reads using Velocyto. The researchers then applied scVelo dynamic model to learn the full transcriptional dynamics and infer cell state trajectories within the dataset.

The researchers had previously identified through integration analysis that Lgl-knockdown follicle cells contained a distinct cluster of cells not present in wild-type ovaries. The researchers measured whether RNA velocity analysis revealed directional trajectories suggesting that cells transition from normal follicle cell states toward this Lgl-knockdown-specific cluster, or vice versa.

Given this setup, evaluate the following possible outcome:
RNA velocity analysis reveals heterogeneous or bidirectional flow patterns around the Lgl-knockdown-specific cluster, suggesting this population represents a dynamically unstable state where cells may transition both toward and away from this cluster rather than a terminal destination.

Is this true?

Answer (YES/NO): YES